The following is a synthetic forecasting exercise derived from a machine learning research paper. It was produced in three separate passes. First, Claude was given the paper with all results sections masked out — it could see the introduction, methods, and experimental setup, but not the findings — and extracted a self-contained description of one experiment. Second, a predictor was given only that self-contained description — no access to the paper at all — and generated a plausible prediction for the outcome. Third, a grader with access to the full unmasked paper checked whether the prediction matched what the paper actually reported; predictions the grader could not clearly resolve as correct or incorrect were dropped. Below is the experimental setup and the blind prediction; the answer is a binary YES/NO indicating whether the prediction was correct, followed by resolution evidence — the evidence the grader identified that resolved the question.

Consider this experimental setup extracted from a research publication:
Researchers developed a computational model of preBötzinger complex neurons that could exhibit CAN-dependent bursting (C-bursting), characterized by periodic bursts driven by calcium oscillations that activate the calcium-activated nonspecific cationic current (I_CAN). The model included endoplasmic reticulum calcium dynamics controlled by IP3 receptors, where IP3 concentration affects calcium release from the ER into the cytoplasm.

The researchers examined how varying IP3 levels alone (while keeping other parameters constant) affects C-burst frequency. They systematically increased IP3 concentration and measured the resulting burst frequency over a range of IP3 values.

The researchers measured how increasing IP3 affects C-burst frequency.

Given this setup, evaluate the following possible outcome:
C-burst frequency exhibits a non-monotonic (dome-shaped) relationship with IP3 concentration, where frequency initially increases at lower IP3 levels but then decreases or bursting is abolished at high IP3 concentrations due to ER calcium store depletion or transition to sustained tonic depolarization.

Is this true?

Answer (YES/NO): NO